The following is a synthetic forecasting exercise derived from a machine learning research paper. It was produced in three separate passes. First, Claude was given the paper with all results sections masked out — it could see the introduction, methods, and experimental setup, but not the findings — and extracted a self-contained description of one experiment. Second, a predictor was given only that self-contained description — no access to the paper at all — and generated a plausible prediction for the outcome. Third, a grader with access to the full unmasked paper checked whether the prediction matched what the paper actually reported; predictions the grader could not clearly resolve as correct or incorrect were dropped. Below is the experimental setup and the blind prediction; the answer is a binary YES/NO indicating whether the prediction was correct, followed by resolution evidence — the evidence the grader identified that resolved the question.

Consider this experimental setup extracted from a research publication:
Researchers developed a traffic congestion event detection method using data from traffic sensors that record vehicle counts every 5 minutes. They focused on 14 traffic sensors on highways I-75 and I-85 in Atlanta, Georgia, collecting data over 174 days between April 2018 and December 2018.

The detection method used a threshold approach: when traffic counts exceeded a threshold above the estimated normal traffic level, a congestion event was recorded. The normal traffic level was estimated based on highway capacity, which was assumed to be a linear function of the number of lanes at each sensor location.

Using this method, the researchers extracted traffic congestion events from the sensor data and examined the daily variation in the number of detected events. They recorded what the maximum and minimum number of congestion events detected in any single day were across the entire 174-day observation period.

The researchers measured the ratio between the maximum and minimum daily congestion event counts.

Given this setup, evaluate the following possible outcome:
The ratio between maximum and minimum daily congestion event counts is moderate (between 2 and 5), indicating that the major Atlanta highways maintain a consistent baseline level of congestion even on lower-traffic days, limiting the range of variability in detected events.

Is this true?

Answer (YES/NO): NO